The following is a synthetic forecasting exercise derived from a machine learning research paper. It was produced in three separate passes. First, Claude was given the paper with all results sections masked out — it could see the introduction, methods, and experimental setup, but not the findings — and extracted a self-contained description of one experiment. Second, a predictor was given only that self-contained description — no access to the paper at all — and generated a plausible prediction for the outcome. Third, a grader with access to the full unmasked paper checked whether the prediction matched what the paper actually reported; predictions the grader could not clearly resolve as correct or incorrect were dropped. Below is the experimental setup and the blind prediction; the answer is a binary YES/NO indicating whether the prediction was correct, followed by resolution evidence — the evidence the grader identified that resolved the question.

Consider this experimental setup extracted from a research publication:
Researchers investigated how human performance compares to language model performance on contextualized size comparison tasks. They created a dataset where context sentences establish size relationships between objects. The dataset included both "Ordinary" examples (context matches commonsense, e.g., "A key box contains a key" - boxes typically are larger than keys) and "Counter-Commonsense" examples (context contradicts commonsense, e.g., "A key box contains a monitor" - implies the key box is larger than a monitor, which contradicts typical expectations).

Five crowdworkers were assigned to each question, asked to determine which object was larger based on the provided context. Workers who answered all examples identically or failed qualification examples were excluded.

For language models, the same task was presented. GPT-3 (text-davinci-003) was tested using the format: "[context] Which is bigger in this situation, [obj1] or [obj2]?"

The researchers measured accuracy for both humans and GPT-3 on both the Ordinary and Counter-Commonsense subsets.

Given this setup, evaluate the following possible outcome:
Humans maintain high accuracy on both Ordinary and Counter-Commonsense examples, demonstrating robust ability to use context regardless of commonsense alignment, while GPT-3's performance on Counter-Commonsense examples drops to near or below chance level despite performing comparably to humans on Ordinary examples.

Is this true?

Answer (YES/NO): YES